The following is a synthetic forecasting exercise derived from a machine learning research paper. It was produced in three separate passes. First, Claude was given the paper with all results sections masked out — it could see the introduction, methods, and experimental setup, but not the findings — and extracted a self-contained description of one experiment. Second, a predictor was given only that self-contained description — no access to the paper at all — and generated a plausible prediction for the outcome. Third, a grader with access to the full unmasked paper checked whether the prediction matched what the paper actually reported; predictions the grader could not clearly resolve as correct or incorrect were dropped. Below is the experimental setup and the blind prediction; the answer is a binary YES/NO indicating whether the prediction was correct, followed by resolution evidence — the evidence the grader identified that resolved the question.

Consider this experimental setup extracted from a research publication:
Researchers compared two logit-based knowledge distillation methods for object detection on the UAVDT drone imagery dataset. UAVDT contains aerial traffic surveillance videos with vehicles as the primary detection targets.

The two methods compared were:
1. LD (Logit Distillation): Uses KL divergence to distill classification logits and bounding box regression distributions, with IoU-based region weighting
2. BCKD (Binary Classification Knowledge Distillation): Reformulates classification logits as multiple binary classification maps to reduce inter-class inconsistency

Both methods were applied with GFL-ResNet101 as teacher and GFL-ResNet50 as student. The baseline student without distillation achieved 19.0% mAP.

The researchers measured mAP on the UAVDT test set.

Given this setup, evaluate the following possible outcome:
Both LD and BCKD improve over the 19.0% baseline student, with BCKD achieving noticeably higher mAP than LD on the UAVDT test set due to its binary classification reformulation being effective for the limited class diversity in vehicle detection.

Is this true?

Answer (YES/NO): NO